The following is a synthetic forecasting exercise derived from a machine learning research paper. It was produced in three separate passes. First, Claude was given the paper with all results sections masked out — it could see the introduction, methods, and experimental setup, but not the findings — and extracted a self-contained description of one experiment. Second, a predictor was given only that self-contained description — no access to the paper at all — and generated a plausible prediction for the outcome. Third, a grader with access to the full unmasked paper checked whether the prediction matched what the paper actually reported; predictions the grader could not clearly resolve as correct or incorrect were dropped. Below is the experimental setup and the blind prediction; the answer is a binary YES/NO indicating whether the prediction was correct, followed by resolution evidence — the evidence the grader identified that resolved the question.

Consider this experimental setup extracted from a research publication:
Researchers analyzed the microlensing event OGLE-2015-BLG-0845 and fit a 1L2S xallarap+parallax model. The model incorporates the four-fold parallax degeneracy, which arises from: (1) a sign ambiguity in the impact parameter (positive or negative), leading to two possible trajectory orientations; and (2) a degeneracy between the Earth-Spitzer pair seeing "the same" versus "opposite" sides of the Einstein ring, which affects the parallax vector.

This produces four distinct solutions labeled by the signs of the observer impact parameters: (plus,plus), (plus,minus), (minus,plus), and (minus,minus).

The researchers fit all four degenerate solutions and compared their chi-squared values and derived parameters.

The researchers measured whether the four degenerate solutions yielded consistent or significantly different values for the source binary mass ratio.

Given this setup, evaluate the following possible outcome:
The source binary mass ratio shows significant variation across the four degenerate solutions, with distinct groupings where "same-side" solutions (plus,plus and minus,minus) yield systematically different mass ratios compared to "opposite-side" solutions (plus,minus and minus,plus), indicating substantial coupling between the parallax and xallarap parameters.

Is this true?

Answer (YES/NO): NO